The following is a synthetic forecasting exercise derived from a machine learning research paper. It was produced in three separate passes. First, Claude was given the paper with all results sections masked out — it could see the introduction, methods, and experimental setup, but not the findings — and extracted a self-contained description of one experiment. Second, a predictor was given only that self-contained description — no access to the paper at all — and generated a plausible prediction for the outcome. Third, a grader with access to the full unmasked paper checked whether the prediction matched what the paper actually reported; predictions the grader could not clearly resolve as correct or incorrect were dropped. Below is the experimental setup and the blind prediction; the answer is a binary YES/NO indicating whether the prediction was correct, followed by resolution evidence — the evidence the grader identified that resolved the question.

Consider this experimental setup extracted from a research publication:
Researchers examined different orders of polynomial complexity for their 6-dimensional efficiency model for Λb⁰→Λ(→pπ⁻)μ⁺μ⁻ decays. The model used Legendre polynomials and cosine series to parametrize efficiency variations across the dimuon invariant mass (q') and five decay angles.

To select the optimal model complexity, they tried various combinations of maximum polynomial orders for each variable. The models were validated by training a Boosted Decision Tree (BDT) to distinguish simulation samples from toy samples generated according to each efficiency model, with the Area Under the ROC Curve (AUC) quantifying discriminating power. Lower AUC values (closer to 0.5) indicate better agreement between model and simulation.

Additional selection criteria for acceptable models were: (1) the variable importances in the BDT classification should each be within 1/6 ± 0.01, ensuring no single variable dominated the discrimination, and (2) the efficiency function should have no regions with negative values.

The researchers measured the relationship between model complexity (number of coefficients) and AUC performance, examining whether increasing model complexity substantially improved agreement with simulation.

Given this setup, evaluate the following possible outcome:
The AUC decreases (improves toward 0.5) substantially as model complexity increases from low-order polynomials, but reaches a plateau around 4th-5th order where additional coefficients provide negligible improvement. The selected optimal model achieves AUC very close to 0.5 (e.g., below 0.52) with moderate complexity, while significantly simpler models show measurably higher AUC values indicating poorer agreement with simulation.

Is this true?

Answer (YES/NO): NO